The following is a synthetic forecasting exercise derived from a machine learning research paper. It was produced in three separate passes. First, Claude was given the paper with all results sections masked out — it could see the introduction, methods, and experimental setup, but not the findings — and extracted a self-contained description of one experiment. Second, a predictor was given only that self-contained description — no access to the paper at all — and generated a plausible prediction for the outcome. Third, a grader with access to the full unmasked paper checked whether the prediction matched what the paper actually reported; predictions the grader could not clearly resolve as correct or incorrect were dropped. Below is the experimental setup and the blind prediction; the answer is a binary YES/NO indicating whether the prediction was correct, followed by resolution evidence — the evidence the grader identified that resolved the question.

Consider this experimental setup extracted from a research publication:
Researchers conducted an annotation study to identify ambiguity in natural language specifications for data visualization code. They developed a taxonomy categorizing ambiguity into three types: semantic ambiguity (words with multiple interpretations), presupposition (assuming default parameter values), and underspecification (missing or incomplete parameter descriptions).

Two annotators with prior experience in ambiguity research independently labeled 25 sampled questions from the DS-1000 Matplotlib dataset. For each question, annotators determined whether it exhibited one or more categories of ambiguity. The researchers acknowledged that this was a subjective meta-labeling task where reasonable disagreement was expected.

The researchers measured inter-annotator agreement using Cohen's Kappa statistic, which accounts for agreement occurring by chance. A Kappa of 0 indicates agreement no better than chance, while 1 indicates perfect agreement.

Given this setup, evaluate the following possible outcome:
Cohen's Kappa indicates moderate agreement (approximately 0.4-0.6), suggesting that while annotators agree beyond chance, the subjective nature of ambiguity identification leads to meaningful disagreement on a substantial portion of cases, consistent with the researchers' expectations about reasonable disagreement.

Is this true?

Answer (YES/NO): YES